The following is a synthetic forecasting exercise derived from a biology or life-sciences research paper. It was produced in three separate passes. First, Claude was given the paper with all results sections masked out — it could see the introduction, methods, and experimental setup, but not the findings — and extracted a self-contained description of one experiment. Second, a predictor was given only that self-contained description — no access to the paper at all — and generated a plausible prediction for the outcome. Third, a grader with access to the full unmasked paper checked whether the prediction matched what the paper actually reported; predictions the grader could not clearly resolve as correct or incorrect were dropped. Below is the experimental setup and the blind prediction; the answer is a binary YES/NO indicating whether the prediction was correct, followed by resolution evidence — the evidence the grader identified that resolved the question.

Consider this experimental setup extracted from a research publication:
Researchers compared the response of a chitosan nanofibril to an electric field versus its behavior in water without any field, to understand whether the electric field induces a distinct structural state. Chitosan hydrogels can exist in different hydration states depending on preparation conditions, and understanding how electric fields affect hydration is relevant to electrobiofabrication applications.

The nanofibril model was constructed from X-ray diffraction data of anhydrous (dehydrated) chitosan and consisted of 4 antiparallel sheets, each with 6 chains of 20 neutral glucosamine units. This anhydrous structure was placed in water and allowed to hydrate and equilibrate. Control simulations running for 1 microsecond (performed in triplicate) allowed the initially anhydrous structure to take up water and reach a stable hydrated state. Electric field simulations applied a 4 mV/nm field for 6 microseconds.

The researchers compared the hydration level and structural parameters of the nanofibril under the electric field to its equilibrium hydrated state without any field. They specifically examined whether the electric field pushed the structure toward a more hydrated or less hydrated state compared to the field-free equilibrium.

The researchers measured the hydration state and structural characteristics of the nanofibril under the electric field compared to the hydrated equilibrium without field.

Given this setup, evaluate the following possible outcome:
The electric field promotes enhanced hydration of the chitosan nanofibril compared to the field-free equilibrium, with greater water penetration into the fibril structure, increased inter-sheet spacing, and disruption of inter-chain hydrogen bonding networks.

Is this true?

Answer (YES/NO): NO